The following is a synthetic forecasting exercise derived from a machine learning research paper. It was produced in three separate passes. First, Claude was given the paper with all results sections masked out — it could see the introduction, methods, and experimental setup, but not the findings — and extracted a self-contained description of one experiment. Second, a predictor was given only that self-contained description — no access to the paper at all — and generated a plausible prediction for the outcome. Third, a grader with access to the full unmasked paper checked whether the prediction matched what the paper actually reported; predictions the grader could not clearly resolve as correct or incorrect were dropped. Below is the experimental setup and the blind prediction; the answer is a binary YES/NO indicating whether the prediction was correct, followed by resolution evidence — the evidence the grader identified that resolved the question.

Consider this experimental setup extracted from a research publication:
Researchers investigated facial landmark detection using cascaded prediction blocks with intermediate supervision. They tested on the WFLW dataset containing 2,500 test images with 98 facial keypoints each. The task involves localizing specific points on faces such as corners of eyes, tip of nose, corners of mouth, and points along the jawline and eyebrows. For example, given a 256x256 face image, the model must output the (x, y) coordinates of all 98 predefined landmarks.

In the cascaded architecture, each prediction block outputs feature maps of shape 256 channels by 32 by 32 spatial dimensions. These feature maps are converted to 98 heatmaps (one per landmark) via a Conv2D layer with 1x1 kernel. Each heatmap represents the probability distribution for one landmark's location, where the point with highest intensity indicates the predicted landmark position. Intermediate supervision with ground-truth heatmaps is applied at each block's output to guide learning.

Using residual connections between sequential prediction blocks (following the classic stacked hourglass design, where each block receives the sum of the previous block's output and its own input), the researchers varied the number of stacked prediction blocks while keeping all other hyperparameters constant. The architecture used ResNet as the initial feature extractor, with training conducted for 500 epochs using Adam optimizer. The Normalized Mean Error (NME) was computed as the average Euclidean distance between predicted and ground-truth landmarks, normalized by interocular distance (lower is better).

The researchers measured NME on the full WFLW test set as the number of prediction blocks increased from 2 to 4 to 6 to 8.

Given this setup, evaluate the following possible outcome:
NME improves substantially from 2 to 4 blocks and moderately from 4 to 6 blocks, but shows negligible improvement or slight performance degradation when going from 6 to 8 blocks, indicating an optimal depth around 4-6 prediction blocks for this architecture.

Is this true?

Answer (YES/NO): NO